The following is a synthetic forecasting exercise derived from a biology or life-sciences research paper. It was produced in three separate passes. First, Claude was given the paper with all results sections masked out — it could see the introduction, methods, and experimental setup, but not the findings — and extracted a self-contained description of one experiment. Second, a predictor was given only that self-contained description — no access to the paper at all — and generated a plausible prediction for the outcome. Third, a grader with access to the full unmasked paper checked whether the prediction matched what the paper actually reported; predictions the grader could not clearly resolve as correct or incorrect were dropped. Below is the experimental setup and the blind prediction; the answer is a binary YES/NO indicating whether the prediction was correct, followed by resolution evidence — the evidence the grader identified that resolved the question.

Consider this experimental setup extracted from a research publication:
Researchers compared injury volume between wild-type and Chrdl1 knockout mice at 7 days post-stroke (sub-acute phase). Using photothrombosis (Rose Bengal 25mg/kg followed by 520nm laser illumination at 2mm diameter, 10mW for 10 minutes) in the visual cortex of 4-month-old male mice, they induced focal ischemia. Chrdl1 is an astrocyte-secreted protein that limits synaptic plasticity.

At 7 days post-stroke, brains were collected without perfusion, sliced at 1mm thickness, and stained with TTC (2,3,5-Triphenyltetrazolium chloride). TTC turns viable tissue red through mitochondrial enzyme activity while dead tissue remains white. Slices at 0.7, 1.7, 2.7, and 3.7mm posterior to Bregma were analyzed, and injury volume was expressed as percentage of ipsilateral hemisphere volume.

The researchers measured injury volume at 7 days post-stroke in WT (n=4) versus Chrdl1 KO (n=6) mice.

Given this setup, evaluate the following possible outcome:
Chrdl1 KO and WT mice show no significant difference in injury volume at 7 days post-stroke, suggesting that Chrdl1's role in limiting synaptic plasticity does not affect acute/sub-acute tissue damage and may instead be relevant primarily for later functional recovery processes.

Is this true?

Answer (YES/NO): YES